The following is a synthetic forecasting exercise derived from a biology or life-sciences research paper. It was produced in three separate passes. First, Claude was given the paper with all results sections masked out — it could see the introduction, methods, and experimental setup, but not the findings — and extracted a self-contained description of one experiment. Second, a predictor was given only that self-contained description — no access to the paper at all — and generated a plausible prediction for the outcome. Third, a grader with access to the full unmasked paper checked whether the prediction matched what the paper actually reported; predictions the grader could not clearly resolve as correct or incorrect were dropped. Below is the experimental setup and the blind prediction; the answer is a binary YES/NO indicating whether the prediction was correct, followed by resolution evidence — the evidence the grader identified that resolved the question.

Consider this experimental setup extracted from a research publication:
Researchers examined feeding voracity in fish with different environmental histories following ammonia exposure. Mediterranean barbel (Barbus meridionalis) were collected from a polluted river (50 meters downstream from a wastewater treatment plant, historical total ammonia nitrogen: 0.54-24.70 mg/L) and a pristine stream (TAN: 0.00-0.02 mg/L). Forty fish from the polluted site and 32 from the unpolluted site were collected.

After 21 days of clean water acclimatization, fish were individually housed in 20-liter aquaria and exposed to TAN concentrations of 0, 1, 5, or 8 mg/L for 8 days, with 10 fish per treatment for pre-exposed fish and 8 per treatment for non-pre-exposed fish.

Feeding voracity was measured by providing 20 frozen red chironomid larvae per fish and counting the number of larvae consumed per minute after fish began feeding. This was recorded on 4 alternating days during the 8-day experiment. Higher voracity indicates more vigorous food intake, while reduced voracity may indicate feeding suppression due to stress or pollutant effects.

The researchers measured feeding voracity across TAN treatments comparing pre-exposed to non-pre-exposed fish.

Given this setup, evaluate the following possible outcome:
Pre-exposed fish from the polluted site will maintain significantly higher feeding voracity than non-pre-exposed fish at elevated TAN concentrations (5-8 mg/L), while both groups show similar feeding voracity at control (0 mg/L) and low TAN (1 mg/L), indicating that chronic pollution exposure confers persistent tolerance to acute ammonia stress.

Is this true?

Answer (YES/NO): NO